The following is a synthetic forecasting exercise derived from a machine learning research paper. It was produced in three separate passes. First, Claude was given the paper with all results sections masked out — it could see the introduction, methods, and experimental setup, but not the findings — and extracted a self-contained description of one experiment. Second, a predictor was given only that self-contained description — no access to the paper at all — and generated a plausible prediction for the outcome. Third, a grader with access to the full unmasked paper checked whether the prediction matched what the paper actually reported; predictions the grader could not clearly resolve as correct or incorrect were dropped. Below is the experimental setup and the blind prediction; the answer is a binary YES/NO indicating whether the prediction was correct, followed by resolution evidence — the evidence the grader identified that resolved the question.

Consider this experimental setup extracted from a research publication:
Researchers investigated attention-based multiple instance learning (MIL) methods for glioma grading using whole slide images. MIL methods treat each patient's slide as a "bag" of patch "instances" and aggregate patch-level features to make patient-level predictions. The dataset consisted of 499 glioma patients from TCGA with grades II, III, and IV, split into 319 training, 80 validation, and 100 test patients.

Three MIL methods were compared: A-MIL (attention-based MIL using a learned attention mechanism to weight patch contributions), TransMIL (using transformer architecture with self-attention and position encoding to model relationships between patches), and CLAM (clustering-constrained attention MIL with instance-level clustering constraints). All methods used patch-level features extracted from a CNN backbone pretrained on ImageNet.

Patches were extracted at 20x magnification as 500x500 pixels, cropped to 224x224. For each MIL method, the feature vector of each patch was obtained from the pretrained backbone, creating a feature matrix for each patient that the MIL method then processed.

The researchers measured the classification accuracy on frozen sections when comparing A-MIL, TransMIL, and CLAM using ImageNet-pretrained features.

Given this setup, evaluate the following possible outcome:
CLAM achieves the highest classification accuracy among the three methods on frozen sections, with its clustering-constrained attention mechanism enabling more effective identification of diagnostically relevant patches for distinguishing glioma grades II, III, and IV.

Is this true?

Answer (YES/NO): NO